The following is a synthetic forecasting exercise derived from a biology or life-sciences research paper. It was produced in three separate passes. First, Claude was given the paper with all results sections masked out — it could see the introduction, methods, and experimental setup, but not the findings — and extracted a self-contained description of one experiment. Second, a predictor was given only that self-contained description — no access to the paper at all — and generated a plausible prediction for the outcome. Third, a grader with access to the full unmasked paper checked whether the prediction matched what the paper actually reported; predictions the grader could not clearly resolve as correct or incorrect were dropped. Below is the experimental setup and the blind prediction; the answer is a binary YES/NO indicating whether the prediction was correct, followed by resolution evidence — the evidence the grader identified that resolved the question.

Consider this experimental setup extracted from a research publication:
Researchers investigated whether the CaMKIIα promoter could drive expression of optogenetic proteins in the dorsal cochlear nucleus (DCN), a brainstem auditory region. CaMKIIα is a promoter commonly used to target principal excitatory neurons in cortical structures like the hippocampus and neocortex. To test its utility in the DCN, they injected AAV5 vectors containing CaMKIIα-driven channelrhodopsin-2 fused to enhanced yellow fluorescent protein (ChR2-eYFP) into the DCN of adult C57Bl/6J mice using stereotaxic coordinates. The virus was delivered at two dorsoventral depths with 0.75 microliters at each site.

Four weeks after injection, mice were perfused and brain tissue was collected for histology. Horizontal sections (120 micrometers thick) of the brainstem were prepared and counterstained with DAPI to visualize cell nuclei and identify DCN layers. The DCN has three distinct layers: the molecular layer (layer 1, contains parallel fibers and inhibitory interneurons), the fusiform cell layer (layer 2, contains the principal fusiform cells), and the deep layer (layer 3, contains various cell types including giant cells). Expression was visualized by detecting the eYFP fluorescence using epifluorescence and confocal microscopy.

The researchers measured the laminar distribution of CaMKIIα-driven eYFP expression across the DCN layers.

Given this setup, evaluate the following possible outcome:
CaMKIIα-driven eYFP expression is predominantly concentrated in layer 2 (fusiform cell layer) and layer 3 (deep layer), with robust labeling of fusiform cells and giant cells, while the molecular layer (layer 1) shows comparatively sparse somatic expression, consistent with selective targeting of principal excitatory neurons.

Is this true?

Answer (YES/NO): NO